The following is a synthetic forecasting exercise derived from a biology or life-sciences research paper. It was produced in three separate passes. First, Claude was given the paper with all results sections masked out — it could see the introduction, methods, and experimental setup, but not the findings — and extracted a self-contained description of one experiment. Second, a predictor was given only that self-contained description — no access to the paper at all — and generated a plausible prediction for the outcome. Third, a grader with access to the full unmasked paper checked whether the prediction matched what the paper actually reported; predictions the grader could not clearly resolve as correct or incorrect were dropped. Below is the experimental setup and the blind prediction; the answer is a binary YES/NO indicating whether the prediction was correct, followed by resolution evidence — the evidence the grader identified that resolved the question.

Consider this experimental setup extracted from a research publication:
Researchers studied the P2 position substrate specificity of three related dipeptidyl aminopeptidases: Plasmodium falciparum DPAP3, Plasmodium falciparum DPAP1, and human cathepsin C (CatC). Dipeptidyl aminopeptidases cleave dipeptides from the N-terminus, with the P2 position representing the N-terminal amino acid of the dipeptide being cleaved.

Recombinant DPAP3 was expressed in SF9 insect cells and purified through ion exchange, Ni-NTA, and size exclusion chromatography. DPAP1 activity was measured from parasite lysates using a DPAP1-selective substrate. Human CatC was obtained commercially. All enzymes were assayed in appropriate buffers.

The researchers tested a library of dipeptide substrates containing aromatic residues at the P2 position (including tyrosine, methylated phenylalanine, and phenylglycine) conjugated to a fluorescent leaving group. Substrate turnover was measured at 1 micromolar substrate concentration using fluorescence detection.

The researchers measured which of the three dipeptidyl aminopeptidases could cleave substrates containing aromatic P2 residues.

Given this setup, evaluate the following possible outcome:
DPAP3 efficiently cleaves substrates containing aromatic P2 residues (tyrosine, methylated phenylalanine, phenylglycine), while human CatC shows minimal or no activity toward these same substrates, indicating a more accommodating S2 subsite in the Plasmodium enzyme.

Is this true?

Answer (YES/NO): NO